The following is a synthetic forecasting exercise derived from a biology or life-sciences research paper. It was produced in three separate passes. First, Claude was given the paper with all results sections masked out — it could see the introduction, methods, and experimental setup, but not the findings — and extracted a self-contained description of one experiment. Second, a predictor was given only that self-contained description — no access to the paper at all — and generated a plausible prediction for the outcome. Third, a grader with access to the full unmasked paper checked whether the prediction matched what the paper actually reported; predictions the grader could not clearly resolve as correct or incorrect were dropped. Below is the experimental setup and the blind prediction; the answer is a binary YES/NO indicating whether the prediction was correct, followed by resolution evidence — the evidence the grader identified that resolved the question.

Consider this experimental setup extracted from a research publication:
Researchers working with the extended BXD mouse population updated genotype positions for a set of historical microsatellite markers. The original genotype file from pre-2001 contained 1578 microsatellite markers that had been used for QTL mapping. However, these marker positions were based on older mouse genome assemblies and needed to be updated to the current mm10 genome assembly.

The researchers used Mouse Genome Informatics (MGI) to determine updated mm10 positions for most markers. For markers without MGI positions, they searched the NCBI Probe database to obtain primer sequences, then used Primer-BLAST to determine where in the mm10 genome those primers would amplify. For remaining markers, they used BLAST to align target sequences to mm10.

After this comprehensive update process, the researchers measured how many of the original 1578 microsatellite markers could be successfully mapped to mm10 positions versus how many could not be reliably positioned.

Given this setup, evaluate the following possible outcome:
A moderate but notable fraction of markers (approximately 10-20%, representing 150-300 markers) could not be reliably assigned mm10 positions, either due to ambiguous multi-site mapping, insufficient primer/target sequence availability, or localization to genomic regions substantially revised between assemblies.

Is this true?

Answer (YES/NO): NO